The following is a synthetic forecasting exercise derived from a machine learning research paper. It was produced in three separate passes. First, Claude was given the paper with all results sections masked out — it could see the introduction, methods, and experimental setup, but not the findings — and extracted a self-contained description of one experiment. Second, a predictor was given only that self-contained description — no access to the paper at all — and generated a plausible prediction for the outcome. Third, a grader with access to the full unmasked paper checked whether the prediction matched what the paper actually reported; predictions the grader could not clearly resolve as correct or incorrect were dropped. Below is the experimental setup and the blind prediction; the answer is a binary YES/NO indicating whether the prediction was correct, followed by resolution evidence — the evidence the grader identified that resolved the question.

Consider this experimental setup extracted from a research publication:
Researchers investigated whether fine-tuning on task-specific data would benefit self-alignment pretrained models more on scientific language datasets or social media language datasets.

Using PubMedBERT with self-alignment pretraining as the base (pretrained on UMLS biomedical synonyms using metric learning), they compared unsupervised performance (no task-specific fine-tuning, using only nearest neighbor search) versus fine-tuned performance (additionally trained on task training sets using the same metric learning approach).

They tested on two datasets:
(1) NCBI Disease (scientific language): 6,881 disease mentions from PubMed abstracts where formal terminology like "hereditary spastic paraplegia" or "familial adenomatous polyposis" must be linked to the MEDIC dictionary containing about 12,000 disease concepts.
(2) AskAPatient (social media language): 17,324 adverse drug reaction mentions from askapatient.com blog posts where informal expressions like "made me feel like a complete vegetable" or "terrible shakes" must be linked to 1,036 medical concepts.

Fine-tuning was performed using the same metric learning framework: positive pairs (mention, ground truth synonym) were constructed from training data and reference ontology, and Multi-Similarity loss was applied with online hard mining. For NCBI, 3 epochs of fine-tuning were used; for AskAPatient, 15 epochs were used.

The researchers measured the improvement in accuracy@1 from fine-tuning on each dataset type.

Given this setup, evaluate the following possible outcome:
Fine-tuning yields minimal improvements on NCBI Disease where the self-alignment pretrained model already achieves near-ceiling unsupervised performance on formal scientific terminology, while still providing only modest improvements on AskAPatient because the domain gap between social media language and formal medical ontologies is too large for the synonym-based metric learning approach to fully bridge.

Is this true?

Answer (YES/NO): NO